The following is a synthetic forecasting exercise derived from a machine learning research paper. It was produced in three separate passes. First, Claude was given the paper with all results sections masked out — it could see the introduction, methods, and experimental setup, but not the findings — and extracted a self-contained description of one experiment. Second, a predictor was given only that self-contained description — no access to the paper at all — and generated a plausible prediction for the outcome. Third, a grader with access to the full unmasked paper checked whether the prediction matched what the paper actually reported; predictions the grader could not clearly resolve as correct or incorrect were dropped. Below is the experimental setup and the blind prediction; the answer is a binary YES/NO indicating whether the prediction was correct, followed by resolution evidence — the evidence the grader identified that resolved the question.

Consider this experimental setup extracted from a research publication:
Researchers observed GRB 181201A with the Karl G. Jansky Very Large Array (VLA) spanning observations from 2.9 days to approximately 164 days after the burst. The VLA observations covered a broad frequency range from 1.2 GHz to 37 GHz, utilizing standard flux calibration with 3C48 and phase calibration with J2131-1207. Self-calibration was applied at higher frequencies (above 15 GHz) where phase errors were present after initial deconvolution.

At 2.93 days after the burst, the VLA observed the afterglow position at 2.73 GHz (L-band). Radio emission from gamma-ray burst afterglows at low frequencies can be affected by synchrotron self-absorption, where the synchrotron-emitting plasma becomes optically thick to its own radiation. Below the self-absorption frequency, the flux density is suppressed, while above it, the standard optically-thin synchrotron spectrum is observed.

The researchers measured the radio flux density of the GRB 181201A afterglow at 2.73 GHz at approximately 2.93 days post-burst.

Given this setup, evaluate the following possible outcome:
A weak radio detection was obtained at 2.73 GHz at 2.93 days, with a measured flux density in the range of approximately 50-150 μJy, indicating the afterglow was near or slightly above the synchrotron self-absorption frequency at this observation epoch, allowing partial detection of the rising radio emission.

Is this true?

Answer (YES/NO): NO